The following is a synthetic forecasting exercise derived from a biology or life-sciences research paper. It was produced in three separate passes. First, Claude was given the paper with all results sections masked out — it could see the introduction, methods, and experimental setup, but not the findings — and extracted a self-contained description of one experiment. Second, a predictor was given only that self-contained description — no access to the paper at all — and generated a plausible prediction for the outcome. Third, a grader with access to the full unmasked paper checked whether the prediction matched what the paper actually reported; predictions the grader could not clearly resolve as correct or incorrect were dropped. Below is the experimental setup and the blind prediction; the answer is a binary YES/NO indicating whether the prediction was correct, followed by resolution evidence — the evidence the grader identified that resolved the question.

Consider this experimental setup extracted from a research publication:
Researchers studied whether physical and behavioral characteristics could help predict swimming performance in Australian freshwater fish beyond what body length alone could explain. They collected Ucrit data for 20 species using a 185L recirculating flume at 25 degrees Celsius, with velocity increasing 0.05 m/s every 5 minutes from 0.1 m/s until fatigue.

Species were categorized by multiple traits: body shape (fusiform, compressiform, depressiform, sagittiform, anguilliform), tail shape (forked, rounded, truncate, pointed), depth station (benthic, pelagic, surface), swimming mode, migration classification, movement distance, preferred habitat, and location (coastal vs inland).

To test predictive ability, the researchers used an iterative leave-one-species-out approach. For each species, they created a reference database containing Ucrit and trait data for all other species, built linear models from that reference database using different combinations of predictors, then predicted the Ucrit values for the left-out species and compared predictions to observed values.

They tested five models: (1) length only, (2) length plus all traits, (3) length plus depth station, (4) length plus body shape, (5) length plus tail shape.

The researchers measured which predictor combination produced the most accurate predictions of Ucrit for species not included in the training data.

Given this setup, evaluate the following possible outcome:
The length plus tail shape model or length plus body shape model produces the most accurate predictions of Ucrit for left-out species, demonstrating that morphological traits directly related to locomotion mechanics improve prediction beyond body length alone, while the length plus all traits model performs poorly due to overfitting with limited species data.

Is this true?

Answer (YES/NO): NO